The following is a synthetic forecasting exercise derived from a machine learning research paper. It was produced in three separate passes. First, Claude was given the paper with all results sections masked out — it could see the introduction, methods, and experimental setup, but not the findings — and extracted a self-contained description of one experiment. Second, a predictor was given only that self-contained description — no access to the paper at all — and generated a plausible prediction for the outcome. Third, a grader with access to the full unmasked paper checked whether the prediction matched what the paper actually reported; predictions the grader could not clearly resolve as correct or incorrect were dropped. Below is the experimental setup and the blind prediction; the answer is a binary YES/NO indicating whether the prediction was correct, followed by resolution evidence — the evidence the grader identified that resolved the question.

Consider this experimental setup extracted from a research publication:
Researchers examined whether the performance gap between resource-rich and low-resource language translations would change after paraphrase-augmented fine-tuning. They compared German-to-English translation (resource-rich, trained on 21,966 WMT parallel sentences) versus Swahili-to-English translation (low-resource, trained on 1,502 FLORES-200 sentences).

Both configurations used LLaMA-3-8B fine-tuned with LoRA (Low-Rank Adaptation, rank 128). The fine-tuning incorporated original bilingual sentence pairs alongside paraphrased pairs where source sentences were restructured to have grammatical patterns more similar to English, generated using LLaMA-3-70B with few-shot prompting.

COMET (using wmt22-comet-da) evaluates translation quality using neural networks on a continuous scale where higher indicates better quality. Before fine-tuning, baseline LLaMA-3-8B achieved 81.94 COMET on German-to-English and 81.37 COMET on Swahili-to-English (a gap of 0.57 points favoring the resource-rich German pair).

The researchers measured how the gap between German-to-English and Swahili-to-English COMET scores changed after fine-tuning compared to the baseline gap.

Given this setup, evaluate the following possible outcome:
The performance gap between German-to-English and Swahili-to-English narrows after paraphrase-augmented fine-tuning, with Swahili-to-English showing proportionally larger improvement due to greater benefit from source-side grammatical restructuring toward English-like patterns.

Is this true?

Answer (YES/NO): YES